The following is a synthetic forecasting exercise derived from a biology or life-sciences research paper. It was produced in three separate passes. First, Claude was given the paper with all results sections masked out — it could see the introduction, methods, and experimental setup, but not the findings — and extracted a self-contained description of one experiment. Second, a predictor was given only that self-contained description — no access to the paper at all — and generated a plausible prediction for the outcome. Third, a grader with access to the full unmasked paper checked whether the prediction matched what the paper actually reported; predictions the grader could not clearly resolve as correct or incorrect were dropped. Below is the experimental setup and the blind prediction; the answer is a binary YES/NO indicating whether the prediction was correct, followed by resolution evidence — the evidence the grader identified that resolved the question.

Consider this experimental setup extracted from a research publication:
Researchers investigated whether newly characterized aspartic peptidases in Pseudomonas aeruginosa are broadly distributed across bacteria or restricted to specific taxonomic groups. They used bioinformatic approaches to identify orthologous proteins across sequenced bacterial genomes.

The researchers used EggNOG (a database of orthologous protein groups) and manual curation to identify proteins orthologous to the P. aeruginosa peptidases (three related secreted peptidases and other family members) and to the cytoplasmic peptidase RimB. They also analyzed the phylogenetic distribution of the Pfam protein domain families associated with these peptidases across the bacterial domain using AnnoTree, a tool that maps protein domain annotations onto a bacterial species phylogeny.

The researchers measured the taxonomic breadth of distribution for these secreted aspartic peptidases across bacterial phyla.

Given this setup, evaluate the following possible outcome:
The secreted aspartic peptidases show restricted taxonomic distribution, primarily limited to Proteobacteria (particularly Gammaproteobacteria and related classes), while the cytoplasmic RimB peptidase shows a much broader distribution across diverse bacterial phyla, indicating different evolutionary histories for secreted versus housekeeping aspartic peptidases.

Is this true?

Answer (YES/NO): NO